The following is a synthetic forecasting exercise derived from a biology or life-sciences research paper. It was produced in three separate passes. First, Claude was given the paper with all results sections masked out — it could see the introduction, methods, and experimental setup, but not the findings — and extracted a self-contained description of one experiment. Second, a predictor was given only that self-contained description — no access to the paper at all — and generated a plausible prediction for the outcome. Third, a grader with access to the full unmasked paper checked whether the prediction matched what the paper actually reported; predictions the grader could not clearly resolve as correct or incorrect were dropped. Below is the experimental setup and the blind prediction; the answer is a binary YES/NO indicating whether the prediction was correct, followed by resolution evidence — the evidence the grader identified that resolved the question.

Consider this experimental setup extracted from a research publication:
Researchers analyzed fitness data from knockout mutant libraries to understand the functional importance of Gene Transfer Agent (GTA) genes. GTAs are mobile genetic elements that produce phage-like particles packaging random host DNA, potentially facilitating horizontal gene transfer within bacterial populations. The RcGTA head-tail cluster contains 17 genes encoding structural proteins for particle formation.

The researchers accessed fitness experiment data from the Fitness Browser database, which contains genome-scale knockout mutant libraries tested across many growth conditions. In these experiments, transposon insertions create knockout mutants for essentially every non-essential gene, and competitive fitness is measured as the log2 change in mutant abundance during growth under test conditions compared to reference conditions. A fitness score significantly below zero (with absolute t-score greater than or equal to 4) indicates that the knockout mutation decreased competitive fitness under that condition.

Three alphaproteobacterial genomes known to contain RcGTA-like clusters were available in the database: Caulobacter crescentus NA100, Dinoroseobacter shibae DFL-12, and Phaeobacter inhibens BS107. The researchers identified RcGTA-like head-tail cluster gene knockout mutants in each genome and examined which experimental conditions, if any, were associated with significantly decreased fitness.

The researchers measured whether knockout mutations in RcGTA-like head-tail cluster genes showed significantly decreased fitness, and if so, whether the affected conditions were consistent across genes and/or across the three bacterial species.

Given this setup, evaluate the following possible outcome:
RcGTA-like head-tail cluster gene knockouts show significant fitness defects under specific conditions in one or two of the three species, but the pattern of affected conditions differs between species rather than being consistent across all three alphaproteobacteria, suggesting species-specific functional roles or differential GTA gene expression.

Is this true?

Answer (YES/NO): NO